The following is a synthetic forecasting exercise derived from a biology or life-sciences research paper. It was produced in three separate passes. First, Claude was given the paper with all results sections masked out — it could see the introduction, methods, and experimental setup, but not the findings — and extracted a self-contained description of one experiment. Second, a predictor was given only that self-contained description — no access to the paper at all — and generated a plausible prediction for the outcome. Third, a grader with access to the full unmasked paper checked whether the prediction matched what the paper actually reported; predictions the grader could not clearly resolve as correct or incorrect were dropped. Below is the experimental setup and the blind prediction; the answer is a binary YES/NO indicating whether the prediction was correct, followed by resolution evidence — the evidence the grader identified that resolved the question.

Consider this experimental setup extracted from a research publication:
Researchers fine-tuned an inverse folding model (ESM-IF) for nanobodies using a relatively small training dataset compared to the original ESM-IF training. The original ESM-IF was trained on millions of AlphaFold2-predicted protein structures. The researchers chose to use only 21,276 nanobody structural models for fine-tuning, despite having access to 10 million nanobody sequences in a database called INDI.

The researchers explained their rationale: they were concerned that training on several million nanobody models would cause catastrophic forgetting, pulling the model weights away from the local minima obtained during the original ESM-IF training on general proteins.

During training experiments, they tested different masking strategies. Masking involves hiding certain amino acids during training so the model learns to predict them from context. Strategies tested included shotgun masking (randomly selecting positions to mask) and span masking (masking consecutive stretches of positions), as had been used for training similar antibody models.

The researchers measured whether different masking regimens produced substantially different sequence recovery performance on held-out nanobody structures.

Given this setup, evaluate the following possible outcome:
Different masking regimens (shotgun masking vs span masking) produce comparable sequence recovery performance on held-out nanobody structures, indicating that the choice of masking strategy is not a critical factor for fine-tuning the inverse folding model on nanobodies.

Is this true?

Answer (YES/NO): YES